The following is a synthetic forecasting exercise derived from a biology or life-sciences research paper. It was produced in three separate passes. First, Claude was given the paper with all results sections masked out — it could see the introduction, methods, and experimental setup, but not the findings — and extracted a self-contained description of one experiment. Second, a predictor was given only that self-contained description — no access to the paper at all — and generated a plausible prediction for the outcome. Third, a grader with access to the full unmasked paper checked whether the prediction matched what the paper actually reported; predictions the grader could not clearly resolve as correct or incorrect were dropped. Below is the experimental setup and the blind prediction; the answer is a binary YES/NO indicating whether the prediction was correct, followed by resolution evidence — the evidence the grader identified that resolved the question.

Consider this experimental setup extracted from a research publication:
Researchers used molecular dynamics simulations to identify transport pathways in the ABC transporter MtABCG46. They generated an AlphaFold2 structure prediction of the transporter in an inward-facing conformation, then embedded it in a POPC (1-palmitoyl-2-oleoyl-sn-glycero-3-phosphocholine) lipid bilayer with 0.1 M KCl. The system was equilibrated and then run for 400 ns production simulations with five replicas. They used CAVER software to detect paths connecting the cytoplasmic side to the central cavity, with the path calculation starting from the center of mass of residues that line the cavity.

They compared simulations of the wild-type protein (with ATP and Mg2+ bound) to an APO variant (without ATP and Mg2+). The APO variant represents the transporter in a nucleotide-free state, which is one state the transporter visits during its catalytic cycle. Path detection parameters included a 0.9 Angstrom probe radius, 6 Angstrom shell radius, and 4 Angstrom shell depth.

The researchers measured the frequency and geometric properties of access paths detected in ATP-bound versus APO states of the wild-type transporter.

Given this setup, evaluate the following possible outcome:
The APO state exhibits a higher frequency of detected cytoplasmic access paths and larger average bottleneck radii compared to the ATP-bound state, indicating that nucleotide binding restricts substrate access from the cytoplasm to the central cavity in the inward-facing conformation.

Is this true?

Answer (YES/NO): NO